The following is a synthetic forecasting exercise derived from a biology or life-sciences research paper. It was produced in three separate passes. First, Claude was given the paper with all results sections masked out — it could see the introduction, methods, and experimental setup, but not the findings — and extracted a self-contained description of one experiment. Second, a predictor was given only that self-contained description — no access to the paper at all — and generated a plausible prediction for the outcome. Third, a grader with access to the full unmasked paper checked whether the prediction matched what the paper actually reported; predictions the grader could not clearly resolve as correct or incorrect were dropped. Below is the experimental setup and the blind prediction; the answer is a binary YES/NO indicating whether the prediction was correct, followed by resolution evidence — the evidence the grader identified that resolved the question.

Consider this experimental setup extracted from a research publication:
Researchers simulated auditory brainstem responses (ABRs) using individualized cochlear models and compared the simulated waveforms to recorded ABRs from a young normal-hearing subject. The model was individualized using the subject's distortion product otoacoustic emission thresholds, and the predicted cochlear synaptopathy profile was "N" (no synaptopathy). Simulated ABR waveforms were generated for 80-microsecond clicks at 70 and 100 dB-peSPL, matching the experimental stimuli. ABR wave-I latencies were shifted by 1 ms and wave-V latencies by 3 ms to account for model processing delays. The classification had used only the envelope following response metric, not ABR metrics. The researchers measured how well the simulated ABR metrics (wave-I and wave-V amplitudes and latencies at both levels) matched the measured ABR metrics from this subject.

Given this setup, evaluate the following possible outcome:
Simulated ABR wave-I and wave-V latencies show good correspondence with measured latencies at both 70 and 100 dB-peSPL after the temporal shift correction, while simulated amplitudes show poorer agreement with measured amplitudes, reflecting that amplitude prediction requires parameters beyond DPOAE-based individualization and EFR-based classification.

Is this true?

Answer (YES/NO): NO